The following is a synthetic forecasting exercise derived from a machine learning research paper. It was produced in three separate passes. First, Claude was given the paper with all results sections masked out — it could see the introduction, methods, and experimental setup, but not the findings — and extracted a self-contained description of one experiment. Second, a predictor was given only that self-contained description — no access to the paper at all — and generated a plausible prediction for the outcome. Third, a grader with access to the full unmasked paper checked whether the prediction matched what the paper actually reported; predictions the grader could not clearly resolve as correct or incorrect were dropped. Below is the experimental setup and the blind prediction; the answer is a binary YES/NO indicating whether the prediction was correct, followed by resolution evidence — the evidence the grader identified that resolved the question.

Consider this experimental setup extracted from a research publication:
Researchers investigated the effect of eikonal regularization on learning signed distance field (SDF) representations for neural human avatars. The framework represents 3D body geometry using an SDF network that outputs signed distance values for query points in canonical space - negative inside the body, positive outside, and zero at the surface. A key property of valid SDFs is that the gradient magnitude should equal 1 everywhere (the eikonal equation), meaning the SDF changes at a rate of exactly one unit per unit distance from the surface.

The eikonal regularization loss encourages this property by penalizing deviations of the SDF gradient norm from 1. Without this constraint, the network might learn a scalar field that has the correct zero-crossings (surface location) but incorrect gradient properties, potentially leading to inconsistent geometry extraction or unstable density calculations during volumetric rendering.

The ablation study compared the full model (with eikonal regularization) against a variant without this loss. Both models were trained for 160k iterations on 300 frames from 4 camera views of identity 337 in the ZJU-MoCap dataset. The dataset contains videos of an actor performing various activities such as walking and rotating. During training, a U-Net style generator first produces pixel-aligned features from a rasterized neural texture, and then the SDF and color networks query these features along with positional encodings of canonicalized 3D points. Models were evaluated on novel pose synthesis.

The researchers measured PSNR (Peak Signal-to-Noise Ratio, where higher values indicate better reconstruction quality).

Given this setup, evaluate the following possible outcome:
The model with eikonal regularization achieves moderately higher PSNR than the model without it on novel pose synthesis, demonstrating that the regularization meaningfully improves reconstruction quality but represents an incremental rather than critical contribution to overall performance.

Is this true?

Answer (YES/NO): YES